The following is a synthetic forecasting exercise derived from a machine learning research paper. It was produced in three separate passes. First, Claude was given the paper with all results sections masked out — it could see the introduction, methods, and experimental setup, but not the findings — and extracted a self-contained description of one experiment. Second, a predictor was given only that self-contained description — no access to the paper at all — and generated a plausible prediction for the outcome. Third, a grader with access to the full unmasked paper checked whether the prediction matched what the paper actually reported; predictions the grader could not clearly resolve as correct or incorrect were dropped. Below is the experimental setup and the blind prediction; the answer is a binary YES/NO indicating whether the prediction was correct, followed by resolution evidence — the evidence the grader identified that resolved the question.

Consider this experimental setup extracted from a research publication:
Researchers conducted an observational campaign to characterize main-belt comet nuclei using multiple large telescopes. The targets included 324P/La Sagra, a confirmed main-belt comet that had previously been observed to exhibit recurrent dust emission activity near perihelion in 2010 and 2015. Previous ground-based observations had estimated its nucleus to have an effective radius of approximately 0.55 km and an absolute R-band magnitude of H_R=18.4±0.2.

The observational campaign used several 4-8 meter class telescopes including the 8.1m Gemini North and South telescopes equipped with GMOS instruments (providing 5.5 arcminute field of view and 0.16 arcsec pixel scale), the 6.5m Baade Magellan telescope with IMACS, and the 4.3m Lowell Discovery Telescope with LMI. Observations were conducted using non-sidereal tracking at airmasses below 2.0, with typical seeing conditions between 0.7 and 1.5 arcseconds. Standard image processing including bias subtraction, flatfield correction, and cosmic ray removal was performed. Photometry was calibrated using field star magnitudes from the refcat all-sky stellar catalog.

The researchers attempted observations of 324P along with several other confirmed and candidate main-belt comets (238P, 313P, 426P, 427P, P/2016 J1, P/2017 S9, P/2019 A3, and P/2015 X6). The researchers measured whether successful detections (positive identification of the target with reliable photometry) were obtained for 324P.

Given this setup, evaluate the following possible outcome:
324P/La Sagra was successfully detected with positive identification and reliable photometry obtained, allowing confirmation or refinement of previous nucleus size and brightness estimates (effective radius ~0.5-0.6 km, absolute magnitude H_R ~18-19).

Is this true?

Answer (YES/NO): YES